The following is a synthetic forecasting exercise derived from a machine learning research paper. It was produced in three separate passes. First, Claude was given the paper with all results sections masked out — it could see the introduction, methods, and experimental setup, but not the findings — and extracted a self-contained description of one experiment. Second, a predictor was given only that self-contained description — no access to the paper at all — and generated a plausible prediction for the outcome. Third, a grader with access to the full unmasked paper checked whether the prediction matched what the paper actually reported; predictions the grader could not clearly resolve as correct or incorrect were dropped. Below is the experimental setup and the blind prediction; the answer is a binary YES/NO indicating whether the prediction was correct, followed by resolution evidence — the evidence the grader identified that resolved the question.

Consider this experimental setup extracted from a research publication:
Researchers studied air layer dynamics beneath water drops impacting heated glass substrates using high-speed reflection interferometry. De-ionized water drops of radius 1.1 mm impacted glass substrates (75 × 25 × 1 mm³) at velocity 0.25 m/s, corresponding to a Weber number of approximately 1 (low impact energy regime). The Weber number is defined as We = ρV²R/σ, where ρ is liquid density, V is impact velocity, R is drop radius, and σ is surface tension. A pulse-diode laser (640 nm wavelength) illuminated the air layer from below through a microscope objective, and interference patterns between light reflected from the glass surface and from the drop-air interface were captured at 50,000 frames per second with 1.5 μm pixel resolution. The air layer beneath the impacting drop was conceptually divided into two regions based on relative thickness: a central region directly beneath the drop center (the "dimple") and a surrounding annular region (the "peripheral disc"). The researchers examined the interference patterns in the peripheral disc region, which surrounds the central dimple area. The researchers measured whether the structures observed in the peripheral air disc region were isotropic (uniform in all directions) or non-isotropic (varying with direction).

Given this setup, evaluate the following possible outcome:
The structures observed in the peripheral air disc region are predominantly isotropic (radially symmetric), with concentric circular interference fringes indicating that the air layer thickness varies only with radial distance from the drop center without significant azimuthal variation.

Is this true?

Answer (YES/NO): NO